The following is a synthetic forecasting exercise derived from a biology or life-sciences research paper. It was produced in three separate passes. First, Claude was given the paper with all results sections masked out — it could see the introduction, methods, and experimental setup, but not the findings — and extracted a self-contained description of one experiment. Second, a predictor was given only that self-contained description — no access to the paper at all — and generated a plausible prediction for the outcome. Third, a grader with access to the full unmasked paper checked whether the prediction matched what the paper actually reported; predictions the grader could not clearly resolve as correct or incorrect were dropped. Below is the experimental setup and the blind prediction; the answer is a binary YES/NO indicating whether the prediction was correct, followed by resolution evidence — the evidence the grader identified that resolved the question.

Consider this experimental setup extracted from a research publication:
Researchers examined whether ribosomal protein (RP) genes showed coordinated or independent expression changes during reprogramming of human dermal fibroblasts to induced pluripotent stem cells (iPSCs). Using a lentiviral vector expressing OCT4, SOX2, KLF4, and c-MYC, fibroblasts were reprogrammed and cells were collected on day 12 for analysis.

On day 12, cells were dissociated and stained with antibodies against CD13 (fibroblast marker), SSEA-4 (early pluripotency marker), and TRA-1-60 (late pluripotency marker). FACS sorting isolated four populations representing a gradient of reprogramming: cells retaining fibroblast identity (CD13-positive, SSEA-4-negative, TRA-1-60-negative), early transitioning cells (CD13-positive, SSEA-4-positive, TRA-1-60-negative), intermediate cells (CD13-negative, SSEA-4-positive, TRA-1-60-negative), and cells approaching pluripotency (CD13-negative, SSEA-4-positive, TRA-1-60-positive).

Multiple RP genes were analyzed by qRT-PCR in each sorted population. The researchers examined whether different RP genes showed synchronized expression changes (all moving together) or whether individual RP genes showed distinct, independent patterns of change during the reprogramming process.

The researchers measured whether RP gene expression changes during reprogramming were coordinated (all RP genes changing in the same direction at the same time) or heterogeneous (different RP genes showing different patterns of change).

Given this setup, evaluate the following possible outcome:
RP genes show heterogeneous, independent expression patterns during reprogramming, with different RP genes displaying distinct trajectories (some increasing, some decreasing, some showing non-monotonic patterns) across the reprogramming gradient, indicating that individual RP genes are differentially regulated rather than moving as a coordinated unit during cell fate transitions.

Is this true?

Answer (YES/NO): YES